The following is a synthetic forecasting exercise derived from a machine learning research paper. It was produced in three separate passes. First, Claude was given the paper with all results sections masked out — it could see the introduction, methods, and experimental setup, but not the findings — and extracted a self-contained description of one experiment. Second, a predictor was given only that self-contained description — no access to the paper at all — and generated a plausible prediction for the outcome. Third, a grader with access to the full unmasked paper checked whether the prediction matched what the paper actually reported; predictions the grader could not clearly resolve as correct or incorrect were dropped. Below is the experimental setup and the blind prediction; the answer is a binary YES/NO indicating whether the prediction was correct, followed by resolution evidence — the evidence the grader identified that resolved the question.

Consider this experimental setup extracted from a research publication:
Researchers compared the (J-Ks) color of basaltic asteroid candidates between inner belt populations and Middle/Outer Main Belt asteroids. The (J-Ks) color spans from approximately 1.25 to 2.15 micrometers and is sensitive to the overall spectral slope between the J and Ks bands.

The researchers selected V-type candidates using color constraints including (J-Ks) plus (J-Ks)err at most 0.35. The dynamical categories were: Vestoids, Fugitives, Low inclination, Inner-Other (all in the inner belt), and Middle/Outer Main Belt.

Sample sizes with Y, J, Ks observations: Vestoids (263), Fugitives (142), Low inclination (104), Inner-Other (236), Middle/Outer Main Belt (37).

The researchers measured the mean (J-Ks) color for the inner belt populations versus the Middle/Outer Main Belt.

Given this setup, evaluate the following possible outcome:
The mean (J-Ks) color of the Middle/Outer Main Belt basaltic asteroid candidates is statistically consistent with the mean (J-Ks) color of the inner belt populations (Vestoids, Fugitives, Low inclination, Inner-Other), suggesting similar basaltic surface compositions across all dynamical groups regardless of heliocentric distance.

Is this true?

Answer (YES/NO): NO